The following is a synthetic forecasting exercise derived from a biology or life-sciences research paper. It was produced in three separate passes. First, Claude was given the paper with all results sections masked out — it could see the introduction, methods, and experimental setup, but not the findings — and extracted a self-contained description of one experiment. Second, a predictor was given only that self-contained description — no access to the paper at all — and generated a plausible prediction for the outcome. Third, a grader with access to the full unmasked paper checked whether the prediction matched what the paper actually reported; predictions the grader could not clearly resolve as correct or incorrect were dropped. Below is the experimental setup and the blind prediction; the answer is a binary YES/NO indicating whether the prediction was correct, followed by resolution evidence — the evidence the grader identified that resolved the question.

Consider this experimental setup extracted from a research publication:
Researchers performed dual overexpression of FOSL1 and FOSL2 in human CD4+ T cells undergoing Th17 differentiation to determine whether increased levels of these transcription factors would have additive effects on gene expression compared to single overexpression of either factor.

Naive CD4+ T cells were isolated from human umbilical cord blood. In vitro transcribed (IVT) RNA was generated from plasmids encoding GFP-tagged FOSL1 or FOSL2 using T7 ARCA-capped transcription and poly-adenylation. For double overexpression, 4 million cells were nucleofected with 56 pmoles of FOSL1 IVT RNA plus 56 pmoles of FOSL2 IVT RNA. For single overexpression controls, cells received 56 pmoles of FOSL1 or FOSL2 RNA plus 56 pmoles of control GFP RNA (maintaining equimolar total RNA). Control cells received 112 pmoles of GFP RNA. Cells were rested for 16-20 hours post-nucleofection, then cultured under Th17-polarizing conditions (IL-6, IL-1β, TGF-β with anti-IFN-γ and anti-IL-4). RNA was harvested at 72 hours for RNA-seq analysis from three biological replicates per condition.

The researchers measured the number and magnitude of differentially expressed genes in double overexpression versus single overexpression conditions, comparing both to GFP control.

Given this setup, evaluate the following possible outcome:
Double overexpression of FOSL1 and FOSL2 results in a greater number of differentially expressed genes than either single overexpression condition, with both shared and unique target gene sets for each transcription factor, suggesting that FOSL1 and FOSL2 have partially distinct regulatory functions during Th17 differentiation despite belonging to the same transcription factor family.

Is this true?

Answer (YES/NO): YES